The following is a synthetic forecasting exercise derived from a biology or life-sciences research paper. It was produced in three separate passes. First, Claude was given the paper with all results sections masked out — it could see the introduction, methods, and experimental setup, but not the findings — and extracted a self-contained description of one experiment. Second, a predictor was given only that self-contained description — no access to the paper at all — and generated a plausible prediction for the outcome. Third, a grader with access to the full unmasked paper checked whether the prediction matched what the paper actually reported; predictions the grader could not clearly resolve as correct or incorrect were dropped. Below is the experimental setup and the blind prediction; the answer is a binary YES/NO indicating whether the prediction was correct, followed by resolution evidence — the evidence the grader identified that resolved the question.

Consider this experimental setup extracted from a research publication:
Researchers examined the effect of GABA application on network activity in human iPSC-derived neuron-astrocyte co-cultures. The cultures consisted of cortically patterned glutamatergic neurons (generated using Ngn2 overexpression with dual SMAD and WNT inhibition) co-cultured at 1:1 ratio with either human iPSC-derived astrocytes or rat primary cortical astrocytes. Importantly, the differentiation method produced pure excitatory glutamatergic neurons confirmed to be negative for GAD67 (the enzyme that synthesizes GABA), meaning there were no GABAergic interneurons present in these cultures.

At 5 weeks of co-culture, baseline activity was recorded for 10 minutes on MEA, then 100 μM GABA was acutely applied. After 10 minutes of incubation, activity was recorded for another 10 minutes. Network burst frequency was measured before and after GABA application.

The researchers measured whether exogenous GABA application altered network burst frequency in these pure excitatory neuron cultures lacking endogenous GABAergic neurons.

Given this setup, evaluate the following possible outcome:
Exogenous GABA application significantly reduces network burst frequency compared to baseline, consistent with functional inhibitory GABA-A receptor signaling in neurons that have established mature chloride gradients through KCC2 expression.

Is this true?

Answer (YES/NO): YES